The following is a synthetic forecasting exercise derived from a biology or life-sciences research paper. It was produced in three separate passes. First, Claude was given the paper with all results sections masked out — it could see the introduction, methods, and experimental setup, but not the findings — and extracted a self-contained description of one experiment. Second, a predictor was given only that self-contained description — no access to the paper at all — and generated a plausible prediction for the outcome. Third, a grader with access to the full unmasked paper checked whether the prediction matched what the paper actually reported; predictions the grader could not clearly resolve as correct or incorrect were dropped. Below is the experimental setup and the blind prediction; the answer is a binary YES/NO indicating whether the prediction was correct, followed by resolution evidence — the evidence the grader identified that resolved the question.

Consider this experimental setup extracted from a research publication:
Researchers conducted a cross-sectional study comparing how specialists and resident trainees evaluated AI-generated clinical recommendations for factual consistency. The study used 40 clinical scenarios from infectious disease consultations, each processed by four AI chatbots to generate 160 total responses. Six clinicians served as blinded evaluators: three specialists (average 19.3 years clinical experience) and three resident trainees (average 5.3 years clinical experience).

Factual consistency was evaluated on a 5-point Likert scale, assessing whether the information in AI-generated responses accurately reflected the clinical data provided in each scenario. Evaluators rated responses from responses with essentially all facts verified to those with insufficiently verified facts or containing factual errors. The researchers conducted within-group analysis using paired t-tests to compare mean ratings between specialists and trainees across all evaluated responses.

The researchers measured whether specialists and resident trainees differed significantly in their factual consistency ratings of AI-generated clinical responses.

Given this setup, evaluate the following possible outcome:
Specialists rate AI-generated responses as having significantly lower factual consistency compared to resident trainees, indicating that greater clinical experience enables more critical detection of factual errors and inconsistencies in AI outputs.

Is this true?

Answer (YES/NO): NO